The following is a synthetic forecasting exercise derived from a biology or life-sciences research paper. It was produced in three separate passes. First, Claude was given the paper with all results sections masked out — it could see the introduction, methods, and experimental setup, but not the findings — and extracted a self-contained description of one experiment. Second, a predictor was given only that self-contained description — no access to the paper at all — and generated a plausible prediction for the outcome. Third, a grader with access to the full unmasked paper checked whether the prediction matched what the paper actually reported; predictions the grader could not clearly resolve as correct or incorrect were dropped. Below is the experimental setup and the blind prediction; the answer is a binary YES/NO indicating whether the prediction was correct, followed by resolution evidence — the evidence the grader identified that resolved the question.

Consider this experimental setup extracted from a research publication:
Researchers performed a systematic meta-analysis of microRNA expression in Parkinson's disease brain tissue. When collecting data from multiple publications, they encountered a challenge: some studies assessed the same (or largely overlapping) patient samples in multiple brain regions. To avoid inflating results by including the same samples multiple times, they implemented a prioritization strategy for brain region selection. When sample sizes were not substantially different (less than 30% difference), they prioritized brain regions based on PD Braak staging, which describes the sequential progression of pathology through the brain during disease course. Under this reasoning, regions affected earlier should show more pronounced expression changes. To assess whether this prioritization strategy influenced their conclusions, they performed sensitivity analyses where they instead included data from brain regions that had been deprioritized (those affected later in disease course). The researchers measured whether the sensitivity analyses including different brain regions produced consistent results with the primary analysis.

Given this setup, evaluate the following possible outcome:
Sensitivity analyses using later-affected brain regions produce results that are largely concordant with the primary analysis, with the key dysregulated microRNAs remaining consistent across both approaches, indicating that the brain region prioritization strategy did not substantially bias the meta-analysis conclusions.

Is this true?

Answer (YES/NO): YES